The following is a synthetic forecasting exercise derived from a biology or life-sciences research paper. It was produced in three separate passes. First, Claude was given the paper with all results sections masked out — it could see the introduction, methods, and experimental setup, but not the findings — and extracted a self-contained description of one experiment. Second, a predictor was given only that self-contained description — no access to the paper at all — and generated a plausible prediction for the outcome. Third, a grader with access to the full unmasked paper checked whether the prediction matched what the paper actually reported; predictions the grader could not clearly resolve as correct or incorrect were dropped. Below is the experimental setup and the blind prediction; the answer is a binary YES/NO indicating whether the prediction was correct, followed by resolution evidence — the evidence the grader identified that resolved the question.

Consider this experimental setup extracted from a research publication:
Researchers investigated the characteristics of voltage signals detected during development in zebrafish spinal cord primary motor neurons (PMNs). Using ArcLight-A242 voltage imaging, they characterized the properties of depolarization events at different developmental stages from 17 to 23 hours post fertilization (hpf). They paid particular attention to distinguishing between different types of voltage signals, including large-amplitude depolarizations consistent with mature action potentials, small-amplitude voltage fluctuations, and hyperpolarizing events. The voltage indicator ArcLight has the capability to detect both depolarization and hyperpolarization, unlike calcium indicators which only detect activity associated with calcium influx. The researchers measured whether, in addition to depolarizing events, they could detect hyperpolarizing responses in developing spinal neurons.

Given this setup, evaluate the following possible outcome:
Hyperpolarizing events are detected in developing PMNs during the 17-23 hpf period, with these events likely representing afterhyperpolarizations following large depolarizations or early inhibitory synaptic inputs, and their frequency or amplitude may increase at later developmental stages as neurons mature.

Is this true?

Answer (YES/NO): NO